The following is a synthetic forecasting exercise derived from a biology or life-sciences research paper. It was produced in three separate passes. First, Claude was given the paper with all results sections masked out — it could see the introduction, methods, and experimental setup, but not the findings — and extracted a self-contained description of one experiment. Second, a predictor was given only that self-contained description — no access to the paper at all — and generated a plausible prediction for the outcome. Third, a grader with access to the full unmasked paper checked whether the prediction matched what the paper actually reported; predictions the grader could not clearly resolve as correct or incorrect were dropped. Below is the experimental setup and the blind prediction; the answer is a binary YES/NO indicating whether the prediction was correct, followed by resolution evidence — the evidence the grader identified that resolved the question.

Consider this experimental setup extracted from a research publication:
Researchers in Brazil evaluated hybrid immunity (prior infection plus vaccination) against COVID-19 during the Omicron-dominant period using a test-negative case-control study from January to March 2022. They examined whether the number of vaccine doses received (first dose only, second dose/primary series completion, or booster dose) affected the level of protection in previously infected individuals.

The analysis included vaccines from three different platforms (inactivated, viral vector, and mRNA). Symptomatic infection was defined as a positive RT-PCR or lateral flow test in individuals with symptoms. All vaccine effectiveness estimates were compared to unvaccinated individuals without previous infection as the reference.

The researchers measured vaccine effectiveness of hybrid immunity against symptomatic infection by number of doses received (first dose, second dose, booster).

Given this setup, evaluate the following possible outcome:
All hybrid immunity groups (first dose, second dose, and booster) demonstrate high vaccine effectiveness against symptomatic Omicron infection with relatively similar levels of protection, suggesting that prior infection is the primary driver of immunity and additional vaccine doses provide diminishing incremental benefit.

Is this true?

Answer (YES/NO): NO